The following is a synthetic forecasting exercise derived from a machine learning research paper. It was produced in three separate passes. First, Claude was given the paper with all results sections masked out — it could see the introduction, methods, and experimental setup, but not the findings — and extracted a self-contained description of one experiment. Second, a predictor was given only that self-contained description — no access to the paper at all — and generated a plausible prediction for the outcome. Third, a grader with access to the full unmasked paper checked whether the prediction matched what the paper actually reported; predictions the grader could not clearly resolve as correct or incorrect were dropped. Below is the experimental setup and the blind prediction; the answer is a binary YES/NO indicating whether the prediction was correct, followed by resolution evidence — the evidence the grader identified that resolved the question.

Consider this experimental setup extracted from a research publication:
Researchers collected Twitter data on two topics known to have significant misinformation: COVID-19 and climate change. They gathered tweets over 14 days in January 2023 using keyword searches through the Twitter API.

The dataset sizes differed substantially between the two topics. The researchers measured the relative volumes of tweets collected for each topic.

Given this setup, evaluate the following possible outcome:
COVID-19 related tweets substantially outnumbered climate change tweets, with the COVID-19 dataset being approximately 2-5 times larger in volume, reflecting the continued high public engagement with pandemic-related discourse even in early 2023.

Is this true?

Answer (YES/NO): YES